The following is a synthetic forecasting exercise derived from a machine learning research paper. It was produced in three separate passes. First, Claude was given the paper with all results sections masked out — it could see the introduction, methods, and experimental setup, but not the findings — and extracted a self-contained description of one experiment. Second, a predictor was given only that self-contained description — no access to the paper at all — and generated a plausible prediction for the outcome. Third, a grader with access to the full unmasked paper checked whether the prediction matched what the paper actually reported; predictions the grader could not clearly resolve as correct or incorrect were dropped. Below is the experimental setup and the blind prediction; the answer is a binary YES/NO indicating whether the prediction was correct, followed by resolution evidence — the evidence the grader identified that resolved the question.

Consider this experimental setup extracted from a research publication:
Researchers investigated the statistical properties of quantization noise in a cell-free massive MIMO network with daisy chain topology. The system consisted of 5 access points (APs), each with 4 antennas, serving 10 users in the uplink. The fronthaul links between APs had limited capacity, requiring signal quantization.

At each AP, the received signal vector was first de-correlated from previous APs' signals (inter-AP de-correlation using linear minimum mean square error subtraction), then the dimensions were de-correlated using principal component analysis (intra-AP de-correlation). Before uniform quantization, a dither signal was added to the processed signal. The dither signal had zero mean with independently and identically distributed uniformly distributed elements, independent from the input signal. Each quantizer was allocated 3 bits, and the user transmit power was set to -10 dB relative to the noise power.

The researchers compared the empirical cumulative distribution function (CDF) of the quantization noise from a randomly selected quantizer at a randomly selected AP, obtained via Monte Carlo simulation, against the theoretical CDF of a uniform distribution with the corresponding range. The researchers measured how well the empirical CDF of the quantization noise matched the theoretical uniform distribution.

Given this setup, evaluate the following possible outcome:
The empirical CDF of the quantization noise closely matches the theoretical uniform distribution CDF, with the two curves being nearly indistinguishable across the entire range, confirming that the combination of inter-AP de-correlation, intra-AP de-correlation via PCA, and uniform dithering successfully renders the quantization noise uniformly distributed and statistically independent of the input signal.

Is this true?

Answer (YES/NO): YES